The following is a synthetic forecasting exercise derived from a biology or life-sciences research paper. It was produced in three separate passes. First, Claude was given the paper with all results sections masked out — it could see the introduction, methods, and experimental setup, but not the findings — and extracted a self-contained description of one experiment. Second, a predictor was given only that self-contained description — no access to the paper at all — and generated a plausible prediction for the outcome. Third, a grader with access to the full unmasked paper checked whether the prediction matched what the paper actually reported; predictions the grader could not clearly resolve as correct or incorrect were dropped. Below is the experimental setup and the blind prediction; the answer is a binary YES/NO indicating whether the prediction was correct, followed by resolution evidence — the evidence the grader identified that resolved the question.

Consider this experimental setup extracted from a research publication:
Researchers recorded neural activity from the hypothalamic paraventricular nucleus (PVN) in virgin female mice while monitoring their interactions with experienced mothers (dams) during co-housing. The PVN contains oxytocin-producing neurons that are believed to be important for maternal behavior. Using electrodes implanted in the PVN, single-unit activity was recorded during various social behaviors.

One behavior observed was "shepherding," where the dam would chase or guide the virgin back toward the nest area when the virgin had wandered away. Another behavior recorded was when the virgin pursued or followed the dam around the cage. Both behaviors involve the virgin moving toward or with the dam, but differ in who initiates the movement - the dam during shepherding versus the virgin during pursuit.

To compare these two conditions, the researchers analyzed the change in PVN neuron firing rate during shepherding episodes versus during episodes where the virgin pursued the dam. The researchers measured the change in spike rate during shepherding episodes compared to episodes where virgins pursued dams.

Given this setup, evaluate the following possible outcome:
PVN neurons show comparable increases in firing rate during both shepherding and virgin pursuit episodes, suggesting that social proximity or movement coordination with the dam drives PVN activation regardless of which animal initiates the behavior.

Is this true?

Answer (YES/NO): NO